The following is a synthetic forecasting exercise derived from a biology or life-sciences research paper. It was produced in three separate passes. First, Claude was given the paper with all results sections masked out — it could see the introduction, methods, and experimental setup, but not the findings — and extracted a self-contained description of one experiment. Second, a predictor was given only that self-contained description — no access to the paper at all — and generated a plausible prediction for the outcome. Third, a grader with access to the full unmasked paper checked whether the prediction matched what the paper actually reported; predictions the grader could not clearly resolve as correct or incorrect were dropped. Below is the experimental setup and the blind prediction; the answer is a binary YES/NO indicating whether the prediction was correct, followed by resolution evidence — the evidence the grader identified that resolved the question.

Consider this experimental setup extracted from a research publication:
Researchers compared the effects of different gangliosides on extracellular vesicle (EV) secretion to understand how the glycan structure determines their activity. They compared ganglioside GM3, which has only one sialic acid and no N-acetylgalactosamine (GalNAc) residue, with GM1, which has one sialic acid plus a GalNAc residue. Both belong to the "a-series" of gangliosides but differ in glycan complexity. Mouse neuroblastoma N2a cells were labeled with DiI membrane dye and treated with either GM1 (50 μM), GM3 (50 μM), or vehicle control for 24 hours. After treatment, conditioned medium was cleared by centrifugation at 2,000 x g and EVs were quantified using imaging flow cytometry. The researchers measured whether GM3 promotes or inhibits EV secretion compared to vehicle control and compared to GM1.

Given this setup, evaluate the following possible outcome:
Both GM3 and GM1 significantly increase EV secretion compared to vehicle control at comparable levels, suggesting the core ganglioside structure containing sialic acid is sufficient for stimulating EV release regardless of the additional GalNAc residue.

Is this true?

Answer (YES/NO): NO